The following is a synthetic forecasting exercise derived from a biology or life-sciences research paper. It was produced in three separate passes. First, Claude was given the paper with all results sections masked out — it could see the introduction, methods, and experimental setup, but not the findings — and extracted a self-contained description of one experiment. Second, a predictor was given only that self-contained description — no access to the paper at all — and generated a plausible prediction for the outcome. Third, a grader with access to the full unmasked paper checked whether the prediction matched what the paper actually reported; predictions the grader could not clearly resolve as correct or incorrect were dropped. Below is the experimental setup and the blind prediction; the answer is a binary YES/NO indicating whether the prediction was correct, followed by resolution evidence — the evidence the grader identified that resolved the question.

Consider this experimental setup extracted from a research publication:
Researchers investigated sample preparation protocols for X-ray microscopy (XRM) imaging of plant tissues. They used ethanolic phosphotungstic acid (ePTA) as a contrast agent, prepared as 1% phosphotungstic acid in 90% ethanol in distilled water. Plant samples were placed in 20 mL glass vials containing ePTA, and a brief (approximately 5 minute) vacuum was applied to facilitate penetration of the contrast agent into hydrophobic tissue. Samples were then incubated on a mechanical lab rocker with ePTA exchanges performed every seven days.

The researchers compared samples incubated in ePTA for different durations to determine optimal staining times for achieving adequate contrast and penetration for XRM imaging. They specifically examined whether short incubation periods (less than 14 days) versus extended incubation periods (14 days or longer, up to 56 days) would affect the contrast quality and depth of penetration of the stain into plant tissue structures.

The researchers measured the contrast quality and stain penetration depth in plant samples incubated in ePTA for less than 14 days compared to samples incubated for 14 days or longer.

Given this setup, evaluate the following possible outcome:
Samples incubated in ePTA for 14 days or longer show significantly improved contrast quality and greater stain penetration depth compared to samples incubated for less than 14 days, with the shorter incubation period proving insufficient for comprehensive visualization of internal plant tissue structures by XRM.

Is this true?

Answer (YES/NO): YES